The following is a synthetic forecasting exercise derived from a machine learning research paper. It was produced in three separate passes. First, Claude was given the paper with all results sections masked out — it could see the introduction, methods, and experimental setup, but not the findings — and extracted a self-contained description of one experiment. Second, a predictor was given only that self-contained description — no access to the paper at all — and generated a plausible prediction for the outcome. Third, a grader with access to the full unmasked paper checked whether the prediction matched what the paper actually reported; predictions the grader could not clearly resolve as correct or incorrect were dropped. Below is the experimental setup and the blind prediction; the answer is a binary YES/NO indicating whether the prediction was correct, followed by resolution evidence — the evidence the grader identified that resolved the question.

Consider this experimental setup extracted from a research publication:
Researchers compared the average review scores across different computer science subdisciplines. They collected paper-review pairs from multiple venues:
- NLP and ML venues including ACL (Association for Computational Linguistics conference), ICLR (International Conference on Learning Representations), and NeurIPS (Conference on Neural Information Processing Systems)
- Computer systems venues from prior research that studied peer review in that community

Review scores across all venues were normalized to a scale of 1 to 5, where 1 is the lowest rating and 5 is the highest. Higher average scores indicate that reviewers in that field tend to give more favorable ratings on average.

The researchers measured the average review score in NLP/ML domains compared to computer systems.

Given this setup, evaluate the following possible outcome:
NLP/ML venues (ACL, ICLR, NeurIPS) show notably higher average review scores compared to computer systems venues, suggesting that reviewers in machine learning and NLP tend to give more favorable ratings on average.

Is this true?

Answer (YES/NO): YES